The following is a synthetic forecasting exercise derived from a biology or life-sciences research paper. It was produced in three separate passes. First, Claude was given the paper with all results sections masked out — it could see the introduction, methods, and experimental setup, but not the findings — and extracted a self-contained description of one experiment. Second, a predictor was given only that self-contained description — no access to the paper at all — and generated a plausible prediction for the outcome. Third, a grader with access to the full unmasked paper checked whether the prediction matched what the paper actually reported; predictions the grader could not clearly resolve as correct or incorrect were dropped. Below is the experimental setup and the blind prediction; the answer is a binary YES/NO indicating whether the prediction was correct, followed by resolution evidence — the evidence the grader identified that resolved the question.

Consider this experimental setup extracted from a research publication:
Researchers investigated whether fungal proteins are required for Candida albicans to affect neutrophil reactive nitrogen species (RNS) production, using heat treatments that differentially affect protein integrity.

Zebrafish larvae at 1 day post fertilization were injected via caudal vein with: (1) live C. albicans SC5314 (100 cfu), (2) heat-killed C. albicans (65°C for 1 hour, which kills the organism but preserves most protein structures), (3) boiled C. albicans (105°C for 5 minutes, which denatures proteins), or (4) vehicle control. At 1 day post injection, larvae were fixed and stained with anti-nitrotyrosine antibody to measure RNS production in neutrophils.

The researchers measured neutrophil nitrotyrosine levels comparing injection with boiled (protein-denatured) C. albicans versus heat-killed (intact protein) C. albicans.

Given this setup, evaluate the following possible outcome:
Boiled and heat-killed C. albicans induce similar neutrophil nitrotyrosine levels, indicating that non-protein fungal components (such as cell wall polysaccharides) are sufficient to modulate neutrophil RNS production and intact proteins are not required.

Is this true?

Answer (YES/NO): NO